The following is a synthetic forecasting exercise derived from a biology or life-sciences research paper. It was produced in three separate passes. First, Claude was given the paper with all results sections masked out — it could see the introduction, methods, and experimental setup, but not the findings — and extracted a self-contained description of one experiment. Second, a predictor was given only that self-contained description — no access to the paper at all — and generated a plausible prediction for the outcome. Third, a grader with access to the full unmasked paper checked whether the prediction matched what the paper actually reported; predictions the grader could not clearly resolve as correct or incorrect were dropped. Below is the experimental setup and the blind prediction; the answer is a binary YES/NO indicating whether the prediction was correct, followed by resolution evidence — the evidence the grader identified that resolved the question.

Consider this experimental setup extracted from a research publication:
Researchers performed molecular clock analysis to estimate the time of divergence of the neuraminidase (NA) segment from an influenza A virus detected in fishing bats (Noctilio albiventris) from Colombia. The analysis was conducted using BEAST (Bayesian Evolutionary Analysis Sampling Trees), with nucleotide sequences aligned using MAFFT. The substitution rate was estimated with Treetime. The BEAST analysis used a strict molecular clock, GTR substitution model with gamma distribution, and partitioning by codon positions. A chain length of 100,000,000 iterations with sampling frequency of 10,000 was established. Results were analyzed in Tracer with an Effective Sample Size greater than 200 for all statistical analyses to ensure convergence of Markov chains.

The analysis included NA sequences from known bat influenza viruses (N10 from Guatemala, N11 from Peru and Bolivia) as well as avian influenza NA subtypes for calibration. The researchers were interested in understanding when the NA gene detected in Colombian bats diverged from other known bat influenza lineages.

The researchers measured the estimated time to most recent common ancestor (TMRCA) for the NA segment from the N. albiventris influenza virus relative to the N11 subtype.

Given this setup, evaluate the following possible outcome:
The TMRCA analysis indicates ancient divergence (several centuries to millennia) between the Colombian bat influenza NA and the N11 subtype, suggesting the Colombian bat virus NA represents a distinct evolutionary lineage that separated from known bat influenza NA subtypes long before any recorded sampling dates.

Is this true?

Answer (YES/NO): YES